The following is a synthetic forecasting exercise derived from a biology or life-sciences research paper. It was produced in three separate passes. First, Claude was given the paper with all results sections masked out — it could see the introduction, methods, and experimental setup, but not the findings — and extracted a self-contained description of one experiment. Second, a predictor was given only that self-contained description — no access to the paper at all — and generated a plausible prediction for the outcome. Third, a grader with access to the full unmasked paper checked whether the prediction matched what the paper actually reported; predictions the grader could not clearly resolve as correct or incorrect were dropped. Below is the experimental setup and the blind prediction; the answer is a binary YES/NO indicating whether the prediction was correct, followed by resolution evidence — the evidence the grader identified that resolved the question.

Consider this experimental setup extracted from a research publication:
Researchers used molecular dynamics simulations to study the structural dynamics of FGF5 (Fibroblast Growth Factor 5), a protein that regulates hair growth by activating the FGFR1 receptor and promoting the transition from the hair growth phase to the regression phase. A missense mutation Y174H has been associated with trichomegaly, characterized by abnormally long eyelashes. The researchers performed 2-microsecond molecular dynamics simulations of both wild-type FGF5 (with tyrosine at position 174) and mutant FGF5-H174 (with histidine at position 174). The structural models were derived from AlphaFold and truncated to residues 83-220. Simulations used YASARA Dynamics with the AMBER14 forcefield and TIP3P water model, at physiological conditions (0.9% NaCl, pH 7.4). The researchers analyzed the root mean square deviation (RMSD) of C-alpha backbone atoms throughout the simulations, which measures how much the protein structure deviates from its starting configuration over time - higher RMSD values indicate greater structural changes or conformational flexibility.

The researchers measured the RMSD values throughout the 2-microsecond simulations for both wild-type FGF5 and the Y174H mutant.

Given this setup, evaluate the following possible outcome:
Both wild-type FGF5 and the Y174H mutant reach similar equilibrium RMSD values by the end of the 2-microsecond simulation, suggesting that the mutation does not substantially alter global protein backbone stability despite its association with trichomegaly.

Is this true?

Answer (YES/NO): NO